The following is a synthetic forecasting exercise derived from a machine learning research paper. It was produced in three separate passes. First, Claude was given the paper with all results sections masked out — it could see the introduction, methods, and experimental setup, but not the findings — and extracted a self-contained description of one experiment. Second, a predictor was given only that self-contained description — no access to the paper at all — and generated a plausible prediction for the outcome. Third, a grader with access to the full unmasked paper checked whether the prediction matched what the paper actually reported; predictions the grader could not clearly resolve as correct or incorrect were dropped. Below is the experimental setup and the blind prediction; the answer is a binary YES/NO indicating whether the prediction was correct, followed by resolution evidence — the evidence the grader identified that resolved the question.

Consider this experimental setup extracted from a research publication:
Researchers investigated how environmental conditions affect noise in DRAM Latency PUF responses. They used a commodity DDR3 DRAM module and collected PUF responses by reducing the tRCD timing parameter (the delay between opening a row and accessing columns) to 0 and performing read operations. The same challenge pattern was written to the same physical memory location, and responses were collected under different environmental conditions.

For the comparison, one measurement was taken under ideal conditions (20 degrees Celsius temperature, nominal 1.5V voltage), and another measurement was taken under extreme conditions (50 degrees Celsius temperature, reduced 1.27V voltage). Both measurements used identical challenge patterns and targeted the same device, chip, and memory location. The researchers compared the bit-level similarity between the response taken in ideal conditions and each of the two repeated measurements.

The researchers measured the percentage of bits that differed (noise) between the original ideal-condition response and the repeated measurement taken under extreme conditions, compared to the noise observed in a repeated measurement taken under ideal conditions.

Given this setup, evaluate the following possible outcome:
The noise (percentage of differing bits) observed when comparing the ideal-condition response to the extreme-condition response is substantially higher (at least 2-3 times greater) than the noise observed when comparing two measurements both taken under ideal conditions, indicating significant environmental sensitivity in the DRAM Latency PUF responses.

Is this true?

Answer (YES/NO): YES